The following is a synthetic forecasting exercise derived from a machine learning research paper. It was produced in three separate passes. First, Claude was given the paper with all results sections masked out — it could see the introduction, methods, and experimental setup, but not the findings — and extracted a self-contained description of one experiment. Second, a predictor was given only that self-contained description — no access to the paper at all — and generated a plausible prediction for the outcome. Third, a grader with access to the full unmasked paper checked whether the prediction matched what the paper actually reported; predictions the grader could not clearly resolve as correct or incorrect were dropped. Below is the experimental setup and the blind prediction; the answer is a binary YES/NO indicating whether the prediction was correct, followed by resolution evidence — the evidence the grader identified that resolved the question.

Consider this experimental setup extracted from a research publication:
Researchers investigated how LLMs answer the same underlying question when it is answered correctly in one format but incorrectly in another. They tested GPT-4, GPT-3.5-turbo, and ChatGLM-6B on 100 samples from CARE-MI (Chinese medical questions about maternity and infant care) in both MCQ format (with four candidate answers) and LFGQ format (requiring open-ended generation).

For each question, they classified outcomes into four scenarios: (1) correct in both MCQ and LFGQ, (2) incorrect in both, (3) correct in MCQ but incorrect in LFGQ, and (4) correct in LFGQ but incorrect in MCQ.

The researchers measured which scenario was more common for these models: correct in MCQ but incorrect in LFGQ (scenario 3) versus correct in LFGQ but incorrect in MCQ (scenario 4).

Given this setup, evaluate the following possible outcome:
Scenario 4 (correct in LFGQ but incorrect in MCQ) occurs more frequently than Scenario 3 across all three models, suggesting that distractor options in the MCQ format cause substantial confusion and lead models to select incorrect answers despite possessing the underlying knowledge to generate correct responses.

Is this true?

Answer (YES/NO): NO